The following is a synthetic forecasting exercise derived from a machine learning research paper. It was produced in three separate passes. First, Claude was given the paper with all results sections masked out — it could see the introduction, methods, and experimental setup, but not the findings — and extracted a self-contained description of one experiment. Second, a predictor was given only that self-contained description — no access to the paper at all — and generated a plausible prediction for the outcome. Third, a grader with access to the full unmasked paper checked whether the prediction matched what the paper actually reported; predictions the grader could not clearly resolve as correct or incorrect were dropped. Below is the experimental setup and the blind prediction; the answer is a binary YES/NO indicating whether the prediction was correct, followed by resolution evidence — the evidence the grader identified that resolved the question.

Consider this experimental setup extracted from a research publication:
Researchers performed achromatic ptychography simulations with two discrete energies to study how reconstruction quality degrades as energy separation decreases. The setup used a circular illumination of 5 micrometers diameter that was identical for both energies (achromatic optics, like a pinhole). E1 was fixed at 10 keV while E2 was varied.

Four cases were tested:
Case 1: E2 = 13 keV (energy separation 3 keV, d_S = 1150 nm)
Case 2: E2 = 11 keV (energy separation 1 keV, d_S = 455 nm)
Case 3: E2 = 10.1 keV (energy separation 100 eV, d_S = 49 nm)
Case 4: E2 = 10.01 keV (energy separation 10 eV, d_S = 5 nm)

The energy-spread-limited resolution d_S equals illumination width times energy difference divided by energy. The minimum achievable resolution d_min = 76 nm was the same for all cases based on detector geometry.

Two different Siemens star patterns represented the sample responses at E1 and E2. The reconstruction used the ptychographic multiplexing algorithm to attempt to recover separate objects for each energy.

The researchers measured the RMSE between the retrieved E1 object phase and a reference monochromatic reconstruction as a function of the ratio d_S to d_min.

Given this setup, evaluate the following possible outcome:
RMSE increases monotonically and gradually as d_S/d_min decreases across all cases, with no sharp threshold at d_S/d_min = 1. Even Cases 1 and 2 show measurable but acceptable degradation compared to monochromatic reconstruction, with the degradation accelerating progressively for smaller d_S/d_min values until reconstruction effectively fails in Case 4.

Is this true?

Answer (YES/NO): NO